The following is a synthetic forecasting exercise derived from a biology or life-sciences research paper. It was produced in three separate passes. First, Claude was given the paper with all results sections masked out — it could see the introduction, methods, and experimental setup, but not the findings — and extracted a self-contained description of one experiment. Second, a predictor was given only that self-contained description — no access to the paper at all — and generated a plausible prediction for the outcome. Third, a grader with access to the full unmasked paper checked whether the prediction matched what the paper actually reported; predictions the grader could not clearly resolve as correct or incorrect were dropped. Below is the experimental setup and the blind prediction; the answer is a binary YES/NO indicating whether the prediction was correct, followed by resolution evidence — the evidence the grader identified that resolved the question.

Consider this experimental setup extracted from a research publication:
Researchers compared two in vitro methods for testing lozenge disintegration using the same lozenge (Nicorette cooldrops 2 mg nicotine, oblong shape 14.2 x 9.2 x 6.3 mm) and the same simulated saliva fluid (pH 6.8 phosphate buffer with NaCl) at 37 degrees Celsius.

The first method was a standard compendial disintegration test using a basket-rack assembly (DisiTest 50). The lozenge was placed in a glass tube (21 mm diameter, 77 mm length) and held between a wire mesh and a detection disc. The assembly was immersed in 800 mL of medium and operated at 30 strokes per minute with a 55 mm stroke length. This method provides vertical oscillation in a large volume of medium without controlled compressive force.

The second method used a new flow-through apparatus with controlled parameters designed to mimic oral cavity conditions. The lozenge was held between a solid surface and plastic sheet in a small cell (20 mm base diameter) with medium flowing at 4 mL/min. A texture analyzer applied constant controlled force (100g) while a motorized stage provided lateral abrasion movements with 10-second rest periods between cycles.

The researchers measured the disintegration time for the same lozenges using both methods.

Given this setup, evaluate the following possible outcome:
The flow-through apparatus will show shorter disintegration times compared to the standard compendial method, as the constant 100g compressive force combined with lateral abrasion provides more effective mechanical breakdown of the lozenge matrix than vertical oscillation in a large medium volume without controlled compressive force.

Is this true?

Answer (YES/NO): NO